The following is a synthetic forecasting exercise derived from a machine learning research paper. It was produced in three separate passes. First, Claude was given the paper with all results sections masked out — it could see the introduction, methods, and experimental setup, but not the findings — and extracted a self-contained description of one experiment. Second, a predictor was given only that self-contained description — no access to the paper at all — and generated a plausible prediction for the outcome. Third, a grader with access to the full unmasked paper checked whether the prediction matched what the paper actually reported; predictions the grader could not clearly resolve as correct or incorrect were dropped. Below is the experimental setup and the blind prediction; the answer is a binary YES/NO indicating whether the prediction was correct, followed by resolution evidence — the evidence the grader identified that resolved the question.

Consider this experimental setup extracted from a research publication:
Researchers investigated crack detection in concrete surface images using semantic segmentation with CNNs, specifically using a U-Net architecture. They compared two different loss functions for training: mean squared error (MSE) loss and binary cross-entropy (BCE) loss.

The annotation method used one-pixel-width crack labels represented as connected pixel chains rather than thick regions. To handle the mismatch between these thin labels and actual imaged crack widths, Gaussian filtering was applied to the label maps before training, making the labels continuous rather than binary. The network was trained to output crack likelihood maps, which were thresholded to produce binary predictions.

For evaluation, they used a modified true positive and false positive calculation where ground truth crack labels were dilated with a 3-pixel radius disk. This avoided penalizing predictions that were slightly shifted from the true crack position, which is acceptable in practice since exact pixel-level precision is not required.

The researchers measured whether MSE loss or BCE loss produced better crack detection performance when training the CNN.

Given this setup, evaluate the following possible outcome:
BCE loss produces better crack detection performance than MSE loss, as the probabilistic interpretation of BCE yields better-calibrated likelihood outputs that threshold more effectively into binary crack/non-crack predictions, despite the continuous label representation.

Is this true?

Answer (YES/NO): NO